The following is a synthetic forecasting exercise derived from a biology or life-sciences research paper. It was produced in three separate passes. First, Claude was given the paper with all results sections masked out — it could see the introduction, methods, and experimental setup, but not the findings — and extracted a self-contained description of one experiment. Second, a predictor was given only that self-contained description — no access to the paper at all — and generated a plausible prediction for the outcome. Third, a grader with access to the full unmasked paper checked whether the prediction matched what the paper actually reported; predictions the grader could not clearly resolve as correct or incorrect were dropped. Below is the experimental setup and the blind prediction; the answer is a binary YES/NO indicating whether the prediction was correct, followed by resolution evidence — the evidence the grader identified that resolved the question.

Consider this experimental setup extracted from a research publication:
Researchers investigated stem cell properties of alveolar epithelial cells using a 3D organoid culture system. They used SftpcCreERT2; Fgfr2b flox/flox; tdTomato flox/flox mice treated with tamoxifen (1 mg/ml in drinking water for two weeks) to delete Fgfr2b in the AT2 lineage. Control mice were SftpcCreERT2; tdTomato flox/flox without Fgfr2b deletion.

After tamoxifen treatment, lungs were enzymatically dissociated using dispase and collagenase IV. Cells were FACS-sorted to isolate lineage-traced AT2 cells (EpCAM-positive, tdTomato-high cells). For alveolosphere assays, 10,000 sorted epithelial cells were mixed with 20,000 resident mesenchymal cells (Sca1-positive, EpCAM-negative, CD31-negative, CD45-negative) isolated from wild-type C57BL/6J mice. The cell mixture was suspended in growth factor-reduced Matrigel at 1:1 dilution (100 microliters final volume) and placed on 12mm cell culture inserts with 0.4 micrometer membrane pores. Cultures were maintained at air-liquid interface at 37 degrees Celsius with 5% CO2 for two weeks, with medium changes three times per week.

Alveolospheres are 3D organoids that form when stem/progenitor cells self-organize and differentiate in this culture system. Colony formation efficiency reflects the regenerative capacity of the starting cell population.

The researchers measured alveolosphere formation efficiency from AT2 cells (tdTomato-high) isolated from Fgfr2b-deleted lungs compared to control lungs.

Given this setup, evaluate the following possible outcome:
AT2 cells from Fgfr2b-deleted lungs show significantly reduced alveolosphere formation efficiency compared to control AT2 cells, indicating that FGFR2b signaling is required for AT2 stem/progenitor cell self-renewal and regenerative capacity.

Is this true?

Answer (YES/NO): YES